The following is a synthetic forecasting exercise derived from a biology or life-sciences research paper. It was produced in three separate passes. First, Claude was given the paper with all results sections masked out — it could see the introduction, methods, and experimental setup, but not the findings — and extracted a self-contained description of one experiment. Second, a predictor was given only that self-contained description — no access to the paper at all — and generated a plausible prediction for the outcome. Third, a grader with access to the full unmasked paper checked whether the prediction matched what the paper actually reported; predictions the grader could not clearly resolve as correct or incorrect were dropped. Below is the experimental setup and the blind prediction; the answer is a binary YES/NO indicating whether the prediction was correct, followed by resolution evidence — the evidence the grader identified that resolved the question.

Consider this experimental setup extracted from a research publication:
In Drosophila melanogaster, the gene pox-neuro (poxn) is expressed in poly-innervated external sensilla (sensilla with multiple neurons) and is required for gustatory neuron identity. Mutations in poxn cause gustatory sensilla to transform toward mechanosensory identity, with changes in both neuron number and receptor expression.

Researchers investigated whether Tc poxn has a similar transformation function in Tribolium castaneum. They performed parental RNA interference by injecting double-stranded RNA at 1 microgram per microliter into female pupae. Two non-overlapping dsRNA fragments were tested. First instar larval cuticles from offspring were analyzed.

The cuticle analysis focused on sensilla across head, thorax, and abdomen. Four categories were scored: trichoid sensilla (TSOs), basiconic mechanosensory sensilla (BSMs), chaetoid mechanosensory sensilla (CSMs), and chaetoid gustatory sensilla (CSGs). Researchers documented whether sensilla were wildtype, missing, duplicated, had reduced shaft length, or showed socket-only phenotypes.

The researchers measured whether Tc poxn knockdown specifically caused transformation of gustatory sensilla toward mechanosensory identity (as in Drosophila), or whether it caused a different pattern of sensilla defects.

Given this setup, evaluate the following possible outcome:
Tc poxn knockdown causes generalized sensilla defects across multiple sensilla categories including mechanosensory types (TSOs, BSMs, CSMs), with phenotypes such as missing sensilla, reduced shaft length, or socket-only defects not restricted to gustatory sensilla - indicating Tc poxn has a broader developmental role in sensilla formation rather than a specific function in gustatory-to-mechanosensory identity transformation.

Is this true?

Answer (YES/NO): NO